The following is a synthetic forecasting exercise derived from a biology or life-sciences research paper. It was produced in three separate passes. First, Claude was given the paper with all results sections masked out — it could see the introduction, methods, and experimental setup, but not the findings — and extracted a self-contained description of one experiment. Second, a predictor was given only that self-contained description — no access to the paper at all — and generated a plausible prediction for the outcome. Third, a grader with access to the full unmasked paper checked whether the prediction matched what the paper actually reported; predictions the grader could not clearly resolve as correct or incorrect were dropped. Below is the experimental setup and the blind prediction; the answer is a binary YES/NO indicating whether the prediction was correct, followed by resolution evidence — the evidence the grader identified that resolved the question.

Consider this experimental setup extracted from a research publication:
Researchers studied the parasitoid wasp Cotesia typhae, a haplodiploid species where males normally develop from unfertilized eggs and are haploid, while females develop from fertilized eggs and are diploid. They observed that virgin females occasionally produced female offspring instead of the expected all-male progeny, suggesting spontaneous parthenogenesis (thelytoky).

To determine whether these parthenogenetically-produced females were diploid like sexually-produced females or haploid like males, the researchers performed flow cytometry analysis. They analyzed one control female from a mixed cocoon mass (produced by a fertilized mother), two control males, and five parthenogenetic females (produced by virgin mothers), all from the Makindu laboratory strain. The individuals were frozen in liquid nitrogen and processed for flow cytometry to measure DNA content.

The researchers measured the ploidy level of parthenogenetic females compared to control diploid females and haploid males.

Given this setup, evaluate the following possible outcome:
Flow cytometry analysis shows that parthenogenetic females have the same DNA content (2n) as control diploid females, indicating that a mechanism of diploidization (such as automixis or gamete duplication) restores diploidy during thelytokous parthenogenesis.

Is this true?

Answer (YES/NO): YES